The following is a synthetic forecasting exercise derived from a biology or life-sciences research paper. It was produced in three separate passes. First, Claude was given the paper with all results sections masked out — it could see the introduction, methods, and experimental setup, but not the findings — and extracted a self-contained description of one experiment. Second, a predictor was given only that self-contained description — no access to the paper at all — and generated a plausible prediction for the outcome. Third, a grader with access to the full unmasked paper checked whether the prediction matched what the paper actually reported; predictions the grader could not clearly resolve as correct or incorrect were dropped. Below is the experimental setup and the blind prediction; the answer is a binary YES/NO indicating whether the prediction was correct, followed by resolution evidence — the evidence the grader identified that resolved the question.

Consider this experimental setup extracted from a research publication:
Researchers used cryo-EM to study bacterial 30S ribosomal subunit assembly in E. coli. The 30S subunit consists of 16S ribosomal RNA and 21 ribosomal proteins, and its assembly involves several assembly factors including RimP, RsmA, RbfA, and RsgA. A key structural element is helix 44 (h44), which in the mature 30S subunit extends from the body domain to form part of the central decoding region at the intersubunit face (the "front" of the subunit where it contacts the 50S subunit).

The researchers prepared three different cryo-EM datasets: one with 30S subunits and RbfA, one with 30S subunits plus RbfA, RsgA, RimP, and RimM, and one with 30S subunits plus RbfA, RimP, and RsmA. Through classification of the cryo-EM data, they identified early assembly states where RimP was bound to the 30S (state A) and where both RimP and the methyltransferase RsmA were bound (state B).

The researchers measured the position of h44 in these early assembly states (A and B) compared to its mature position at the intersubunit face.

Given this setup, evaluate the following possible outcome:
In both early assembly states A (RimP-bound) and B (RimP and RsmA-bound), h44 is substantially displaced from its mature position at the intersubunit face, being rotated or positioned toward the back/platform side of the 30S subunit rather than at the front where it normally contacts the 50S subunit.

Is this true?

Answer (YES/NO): YES